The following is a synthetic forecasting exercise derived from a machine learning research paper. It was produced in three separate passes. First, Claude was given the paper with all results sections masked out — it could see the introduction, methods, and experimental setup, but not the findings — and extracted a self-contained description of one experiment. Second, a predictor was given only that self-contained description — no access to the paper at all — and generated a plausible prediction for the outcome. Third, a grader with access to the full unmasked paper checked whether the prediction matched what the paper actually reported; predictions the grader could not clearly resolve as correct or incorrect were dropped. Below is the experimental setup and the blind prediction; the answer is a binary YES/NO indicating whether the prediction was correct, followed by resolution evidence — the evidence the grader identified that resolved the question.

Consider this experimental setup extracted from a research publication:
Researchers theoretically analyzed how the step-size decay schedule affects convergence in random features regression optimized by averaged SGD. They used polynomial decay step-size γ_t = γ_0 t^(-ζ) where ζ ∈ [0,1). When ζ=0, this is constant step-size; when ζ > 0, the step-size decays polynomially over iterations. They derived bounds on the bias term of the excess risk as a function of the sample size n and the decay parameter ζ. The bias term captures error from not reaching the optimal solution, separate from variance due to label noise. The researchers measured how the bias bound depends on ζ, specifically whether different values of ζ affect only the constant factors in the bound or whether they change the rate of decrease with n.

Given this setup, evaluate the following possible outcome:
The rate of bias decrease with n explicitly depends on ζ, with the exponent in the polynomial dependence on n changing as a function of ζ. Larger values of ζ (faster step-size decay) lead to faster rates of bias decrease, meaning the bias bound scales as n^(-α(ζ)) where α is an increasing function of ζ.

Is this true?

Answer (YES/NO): NO